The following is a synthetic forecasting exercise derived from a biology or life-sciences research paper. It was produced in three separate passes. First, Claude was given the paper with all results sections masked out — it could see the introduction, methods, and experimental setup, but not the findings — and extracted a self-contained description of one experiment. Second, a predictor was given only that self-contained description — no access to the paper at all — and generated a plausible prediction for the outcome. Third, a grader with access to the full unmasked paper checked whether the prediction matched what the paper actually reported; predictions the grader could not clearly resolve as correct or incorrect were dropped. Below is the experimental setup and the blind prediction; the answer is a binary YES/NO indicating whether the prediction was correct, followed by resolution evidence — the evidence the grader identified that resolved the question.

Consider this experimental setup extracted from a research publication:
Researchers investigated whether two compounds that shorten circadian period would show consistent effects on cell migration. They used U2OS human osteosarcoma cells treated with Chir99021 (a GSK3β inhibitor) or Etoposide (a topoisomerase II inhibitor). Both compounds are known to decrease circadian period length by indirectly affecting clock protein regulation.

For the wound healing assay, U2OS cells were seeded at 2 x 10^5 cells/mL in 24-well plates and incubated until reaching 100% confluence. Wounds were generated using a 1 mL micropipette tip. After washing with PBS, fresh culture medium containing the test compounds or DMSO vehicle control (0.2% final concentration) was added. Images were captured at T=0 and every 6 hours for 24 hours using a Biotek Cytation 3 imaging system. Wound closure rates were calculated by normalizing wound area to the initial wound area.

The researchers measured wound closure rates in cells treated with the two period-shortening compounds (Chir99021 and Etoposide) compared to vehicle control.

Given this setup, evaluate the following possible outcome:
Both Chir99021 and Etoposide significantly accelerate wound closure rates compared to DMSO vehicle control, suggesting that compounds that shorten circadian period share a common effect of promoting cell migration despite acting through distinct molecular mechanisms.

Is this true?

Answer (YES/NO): NO